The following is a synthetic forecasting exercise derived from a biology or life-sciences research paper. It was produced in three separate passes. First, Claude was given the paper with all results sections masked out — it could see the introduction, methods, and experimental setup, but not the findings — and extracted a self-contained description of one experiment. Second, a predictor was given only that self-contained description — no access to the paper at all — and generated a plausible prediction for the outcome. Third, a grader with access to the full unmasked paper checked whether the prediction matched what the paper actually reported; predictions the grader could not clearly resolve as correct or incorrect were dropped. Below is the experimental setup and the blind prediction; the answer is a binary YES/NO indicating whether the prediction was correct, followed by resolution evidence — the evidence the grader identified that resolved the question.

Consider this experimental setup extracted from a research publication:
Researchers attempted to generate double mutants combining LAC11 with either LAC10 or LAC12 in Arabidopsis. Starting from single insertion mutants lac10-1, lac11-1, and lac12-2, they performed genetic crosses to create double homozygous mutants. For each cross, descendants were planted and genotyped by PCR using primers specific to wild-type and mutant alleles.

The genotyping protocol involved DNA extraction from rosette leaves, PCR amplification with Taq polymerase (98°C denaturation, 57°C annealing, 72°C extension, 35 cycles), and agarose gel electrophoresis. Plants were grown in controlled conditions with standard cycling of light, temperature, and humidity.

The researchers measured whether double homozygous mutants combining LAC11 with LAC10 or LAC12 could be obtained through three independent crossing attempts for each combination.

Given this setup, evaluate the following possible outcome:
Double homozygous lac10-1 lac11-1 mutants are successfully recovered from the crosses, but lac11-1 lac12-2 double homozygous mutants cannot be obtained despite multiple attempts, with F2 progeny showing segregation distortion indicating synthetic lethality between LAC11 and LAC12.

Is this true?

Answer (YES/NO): NO